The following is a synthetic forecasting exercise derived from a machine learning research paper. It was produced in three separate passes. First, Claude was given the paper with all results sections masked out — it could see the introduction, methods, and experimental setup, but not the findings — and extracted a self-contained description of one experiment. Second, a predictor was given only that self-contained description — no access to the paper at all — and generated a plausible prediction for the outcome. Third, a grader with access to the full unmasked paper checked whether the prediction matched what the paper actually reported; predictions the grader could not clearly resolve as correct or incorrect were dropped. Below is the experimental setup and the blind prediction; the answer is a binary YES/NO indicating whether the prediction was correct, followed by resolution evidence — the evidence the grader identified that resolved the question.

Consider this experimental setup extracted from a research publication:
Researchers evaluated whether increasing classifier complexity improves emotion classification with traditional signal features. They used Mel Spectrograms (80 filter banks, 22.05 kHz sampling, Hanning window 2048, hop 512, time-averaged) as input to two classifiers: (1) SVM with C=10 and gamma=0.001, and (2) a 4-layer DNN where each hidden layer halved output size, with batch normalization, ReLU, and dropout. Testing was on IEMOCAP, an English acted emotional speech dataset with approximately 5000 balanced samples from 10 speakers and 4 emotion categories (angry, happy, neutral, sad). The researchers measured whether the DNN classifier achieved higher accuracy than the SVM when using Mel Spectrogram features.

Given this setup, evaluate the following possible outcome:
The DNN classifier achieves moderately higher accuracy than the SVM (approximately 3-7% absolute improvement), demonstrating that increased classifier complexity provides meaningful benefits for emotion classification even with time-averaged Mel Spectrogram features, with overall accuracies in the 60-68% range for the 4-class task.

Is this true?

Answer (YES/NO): NO